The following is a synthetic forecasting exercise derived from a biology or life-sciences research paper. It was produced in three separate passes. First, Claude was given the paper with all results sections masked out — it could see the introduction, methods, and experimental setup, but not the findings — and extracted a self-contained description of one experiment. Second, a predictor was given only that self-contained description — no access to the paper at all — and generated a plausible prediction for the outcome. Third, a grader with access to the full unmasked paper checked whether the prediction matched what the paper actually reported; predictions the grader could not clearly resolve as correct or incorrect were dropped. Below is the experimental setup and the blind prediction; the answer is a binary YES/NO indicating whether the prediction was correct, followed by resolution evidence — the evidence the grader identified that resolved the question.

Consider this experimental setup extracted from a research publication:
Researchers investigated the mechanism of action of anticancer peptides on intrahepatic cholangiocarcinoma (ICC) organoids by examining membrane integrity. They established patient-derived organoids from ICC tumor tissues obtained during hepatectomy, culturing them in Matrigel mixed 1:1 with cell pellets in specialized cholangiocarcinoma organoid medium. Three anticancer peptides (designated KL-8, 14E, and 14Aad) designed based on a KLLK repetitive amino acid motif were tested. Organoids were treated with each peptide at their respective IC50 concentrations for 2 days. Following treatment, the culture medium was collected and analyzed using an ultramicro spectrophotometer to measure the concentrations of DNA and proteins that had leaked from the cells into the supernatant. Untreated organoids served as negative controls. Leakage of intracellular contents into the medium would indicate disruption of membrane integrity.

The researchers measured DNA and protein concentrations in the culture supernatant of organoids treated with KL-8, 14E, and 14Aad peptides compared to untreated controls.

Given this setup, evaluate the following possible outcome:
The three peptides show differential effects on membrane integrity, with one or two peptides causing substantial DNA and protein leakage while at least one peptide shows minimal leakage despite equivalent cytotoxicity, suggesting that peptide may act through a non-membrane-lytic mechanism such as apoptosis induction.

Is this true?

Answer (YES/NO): NO